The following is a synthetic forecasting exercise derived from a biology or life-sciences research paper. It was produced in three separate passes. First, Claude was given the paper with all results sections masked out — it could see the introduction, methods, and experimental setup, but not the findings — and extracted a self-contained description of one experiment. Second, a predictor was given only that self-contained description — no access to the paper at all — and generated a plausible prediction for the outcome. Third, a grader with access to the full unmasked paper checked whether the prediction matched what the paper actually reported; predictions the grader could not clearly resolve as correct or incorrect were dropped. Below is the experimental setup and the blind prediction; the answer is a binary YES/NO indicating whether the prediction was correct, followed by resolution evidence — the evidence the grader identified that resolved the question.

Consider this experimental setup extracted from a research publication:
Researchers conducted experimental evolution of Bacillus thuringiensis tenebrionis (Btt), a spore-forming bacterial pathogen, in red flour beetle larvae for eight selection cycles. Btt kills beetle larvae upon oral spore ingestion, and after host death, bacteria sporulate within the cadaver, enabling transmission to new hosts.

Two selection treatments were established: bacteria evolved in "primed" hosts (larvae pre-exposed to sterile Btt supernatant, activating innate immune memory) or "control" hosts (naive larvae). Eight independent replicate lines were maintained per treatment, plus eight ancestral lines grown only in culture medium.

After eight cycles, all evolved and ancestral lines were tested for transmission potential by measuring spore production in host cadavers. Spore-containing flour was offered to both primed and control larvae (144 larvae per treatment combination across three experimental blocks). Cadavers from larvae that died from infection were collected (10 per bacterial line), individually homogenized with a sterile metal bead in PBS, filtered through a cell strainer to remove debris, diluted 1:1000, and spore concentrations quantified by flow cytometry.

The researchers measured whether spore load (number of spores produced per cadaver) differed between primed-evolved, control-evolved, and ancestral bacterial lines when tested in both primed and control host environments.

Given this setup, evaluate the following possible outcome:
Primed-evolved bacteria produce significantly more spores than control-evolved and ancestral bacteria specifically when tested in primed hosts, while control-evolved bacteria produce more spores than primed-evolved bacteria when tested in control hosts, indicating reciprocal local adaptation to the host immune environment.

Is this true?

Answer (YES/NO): NO